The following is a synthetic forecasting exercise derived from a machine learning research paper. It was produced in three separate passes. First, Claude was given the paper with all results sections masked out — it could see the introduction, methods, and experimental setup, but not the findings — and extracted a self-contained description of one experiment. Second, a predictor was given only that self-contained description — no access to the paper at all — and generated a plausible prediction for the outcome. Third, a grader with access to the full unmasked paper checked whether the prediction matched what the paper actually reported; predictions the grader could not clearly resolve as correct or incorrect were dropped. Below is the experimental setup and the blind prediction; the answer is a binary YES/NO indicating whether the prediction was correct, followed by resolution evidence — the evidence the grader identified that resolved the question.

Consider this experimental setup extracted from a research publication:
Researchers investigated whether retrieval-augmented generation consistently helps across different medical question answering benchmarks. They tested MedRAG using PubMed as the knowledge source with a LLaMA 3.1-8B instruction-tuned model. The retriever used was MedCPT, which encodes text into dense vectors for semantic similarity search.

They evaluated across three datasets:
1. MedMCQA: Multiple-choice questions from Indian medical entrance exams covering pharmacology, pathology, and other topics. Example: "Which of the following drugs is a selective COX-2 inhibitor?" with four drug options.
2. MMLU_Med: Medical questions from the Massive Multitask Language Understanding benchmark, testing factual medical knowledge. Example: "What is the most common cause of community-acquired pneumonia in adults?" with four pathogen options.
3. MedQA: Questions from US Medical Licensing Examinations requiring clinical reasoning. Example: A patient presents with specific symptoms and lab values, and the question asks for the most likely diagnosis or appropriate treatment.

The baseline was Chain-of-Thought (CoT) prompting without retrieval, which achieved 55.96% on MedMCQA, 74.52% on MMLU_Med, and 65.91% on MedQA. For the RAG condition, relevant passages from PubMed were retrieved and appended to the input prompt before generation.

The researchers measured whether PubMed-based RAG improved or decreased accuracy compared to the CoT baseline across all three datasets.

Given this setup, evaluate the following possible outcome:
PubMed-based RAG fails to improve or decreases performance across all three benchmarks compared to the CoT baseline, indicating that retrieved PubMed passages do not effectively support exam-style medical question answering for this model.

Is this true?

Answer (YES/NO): YES